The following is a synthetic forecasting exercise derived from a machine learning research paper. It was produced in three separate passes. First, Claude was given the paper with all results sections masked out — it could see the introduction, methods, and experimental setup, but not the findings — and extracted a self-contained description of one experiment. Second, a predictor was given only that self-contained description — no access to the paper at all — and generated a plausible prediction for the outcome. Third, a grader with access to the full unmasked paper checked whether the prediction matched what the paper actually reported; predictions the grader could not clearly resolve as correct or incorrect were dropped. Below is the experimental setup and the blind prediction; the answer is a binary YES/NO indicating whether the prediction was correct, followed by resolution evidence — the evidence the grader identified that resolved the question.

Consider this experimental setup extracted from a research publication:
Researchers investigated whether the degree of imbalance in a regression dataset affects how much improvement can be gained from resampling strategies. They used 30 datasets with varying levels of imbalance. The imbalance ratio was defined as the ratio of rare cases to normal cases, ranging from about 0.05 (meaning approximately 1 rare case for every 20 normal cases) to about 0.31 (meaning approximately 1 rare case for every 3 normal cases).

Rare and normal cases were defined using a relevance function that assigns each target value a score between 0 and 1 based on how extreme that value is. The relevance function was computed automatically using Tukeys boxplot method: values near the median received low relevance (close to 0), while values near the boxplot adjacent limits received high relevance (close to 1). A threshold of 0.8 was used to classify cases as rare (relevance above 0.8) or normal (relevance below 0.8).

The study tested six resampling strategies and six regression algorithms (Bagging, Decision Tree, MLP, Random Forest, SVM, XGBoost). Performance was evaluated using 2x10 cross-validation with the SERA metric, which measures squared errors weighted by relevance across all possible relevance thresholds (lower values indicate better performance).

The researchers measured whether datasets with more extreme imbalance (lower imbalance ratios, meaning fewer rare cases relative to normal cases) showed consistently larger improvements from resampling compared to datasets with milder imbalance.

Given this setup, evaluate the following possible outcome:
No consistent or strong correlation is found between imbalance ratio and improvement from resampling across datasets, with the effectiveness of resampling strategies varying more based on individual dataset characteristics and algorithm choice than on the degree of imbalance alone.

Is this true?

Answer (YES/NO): YES